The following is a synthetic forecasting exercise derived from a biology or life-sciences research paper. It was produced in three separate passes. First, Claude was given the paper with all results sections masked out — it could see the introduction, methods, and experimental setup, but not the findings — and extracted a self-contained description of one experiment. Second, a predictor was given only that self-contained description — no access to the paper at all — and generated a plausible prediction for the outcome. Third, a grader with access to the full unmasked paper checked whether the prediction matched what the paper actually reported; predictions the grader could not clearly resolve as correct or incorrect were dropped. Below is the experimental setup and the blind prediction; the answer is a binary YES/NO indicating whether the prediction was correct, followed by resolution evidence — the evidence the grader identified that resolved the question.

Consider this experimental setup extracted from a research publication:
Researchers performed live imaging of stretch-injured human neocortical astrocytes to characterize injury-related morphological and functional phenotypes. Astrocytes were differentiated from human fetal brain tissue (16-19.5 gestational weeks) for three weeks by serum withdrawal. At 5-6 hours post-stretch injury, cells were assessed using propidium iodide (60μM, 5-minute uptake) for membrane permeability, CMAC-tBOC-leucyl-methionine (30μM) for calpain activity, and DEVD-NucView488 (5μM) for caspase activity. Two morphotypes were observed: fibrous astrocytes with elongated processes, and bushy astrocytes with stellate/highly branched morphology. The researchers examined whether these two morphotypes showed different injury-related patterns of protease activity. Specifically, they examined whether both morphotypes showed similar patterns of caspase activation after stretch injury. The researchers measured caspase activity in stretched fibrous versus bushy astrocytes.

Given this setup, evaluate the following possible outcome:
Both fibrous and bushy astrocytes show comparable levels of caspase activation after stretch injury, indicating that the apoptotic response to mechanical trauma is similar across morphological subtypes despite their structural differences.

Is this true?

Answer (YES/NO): NO